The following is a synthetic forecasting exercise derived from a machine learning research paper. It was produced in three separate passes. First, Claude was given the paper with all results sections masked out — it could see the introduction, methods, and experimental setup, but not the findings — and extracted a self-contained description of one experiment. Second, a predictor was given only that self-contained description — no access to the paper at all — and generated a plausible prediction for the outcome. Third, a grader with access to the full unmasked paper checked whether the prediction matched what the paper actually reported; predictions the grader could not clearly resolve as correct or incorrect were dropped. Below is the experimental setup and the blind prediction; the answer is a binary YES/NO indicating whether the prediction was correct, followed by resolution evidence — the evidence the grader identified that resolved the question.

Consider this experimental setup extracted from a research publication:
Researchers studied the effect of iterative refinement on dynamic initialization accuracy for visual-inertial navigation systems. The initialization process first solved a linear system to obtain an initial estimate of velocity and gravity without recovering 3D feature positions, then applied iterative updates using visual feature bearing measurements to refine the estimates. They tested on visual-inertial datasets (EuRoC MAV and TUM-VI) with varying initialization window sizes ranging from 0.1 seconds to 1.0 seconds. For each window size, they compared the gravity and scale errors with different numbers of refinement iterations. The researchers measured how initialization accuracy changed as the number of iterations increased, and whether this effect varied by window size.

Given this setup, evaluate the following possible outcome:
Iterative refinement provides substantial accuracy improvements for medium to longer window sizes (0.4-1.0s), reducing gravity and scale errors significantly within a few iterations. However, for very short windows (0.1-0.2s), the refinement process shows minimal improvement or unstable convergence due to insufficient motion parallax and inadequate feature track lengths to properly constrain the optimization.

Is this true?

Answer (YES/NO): NO